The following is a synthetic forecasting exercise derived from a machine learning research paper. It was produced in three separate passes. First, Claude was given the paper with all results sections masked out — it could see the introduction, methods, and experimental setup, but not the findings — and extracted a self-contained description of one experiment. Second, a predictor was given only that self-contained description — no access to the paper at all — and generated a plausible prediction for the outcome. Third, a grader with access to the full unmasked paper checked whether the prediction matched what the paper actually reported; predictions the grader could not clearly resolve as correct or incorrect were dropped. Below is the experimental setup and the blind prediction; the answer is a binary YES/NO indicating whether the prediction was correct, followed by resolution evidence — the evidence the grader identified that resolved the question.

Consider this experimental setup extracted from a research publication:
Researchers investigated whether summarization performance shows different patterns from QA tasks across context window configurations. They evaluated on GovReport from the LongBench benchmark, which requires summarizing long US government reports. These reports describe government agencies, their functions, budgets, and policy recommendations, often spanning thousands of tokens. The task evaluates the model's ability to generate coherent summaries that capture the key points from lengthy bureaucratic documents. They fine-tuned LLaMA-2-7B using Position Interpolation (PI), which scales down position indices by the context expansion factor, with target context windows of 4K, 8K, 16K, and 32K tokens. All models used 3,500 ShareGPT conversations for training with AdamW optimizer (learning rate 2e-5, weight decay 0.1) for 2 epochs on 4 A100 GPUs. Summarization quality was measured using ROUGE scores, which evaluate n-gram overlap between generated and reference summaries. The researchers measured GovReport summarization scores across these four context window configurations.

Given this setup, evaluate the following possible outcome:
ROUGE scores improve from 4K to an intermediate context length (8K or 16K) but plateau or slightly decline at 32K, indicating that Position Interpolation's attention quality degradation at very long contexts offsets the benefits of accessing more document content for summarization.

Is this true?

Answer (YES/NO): NO